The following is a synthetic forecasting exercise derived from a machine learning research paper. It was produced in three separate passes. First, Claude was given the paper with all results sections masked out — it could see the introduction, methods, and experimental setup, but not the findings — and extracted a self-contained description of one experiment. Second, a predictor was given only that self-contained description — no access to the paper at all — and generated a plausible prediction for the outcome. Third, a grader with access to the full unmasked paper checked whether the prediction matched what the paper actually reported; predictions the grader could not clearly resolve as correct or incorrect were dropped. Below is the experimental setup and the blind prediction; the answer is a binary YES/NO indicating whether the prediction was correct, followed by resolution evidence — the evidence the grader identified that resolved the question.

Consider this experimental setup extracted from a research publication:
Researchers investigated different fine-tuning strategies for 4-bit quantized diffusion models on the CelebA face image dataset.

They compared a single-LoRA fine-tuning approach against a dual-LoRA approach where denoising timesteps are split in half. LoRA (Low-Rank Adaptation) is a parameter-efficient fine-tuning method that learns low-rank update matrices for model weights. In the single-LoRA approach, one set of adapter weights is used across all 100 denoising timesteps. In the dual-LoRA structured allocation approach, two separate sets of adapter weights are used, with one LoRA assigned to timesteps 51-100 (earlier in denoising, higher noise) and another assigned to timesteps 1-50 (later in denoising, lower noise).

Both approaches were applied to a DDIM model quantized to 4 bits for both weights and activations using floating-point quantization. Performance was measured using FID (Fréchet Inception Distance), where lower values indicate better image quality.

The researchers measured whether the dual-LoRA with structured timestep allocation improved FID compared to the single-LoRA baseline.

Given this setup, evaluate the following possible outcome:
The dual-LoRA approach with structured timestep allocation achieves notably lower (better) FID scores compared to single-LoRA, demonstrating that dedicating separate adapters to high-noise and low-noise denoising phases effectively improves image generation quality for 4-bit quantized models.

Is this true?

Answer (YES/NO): YES